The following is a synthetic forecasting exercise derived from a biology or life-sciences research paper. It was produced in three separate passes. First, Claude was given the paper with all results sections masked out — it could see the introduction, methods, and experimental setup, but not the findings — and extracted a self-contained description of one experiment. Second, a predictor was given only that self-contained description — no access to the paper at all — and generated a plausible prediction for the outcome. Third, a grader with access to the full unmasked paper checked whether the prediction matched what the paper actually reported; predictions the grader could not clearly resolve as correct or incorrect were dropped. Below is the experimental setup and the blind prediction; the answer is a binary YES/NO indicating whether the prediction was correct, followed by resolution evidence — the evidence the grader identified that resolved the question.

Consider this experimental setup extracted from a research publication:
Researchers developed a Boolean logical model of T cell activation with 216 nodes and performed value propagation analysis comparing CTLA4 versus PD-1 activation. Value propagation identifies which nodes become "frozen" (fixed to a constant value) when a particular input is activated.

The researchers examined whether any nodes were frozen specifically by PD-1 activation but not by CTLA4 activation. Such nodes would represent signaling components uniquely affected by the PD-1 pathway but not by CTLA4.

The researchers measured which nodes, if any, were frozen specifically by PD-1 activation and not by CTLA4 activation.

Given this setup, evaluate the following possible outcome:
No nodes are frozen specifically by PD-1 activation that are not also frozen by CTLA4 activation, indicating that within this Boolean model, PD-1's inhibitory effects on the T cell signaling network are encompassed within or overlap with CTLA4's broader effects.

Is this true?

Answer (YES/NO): NO